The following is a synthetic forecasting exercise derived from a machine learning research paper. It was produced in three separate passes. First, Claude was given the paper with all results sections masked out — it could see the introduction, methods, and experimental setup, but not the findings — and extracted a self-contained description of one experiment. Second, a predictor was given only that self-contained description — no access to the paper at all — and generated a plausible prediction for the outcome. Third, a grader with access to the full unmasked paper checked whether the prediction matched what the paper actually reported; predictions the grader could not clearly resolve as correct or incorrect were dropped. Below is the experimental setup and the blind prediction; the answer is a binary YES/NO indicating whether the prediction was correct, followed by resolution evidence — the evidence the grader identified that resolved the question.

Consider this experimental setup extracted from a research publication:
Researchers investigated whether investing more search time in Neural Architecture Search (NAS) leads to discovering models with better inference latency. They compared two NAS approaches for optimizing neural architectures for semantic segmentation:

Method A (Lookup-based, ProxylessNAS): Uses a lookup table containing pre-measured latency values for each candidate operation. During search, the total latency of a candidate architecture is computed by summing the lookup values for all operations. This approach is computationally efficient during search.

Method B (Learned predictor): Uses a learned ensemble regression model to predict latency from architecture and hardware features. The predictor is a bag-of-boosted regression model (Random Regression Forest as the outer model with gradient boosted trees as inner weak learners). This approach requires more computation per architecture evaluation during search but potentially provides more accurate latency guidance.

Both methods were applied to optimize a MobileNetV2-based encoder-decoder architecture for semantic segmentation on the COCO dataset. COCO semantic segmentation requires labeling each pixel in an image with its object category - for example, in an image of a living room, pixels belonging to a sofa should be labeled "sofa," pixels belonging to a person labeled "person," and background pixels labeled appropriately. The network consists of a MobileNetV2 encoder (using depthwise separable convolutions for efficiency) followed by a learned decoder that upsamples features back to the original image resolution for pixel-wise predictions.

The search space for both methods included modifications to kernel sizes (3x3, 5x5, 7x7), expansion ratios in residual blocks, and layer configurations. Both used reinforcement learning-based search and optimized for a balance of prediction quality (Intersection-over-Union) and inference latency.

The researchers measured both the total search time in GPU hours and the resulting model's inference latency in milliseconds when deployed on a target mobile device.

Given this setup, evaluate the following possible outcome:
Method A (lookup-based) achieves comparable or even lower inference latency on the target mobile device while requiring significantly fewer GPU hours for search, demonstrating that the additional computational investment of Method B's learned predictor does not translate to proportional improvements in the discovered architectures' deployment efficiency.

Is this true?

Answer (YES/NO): NO